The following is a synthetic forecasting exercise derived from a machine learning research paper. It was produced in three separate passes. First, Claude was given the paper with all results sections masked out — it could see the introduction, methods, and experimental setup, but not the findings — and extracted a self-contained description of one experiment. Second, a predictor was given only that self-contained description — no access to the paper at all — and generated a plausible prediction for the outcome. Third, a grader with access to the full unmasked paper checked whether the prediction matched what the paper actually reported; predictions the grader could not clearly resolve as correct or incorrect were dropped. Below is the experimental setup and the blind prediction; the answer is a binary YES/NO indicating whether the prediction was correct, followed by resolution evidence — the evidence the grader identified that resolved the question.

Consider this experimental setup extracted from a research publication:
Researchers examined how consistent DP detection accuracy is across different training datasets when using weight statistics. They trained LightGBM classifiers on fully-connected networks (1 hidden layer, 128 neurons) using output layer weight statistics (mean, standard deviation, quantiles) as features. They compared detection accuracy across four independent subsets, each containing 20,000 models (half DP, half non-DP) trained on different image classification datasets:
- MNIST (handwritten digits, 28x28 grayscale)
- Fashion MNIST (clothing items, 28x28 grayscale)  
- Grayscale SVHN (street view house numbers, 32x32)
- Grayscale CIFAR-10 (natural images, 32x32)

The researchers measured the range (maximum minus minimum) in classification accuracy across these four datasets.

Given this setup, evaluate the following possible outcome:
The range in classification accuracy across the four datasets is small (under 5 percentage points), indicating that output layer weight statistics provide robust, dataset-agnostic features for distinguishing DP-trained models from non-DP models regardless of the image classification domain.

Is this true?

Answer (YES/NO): YES